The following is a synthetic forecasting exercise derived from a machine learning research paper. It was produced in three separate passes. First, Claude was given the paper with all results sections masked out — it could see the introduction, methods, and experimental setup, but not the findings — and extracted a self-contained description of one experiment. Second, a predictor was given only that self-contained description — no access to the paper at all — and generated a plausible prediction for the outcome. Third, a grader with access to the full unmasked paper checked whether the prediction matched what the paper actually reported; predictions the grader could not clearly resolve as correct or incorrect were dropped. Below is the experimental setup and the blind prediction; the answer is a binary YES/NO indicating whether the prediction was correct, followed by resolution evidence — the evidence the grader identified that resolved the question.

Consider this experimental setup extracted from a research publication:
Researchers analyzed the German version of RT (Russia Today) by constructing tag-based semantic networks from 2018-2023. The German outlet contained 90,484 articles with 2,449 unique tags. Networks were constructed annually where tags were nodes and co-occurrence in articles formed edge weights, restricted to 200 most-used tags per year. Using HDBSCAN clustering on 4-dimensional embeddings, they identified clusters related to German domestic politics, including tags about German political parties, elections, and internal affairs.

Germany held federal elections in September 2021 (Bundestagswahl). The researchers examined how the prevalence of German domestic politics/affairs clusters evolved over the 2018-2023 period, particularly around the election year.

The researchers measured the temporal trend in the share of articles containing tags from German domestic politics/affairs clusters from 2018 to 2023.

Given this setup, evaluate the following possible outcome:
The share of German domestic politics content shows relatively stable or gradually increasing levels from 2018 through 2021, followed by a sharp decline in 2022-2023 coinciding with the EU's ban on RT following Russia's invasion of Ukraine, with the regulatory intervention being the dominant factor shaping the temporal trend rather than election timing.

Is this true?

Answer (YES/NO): NO